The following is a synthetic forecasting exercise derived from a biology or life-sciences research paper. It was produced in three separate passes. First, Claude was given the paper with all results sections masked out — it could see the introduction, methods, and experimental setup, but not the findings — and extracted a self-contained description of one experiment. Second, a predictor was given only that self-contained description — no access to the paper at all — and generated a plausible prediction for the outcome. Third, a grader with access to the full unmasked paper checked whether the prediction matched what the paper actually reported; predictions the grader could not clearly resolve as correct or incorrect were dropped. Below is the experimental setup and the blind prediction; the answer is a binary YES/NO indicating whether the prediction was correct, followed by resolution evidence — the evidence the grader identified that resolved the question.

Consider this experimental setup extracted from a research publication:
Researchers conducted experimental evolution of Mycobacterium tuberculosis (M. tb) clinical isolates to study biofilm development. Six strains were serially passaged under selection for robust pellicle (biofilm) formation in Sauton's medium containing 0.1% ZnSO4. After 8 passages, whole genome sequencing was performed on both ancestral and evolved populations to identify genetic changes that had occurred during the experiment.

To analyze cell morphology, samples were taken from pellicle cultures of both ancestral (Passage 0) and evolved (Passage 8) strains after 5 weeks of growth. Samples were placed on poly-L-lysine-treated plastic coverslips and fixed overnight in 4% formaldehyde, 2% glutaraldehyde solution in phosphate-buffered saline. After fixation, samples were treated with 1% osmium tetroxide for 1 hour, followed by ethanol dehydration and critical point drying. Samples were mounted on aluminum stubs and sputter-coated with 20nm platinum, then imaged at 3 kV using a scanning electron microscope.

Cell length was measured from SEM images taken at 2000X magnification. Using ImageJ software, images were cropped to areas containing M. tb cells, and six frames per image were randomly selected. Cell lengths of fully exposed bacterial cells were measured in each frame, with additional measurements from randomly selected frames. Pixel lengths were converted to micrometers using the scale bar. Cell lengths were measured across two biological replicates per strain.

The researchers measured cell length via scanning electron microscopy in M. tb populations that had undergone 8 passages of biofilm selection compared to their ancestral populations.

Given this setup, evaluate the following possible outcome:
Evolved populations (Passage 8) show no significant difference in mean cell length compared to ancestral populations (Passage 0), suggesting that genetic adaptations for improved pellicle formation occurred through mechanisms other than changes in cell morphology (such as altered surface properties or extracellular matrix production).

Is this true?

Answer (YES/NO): NO